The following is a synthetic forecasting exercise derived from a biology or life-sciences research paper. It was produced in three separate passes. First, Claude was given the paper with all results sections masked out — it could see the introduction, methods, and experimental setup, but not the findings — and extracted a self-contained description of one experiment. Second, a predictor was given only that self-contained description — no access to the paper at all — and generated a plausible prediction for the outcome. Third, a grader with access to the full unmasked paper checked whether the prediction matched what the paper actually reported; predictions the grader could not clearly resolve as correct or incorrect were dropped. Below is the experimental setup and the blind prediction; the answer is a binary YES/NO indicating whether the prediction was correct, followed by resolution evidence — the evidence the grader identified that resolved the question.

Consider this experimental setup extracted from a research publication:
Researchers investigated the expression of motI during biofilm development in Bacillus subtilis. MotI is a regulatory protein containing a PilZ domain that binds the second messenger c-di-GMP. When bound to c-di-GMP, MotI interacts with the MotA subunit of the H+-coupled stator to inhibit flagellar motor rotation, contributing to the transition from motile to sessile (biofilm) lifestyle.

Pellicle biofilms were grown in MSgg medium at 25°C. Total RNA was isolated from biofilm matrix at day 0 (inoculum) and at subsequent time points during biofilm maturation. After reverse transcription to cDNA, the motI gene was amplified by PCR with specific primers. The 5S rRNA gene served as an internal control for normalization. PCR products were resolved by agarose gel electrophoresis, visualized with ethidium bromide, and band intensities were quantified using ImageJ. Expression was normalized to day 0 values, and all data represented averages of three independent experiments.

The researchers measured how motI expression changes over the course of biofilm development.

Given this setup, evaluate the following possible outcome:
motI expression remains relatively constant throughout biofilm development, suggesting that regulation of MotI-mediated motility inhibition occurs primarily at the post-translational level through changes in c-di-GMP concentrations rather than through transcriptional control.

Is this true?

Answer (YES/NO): NO